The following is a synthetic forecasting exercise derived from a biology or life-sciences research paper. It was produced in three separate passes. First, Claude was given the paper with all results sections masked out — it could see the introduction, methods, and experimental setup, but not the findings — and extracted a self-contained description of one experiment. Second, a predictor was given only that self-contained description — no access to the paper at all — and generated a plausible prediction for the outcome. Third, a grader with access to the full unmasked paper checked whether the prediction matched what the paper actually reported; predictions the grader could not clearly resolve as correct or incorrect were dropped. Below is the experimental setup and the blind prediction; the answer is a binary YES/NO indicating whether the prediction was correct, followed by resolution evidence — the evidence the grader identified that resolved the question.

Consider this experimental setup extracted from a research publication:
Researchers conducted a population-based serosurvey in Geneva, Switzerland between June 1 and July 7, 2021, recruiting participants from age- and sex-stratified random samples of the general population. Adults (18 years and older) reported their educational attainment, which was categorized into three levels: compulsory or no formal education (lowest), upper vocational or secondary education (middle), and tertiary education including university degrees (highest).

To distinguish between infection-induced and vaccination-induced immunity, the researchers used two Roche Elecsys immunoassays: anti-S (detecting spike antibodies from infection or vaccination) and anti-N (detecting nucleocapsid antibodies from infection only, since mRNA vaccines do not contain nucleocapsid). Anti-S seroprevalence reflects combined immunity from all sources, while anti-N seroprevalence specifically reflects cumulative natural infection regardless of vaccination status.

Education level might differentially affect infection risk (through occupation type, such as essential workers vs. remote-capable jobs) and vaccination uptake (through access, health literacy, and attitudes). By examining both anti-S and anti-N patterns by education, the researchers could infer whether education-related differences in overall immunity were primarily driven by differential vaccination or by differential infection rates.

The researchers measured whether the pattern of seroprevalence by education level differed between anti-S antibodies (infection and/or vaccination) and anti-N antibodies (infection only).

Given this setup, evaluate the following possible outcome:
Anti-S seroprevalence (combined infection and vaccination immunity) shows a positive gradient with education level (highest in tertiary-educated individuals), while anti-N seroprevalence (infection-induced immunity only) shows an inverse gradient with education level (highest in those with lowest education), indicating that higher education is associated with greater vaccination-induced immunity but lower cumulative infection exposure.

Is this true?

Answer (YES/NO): NO